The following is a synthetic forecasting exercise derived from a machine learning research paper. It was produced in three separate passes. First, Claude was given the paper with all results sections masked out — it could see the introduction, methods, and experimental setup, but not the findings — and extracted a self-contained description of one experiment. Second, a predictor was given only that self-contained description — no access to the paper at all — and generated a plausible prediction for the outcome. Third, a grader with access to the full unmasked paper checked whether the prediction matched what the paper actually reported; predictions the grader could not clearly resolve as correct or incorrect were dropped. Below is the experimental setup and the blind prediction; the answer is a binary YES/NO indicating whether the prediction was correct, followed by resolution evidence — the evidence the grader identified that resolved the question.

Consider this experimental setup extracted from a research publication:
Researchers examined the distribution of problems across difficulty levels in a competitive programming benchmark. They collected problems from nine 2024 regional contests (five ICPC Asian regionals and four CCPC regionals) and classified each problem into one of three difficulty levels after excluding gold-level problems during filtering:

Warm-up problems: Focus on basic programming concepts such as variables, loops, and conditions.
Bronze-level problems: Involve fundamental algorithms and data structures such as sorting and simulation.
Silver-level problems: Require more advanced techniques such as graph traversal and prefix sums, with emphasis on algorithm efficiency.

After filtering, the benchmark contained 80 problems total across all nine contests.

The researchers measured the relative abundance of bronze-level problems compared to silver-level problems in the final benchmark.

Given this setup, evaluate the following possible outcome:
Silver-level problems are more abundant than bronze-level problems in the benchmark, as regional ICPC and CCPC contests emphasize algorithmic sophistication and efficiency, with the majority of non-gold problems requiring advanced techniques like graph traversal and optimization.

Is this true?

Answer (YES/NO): NO